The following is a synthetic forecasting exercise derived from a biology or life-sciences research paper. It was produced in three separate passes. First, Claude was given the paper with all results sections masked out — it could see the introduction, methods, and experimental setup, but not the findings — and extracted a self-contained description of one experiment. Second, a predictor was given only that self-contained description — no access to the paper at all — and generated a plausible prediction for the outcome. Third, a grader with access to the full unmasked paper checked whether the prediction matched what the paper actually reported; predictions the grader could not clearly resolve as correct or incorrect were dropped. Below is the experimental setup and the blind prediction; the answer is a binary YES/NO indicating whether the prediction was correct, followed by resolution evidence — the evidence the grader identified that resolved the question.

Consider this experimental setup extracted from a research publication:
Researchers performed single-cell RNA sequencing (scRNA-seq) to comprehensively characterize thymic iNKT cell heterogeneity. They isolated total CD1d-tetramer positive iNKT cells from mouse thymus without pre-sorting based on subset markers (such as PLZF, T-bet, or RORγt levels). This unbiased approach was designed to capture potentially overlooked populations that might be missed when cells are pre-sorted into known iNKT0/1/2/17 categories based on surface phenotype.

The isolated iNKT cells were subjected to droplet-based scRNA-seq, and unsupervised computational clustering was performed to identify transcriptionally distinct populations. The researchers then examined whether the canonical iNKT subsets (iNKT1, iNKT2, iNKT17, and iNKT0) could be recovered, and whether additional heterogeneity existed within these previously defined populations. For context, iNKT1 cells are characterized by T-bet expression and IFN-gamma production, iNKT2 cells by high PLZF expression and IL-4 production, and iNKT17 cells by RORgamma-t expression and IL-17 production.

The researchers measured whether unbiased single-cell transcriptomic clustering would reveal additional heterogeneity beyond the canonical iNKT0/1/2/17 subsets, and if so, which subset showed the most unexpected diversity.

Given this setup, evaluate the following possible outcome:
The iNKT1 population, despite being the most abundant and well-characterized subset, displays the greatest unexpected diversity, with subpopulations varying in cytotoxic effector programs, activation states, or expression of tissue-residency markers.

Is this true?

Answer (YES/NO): YES